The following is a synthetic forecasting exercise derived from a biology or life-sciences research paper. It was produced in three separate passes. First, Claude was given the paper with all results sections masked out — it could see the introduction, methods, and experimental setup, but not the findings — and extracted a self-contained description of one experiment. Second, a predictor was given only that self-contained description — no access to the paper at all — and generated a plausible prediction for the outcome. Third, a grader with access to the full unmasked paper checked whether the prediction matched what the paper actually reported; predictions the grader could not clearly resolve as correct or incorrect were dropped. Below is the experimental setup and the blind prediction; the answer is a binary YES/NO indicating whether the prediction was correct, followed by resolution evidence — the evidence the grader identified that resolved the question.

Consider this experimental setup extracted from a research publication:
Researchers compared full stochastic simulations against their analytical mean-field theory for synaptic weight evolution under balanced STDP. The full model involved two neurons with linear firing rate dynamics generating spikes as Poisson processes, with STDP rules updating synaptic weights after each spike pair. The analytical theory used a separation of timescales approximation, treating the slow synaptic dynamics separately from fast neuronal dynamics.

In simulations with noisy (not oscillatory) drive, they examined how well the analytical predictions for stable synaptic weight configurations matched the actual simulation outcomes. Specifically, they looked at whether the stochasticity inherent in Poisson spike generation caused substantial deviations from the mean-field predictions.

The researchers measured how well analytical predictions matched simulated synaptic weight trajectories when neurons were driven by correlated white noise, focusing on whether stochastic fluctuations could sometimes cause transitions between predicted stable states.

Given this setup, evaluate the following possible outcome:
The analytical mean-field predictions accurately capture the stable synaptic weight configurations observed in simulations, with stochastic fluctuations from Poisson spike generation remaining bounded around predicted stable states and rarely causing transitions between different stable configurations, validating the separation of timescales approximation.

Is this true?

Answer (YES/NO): NO